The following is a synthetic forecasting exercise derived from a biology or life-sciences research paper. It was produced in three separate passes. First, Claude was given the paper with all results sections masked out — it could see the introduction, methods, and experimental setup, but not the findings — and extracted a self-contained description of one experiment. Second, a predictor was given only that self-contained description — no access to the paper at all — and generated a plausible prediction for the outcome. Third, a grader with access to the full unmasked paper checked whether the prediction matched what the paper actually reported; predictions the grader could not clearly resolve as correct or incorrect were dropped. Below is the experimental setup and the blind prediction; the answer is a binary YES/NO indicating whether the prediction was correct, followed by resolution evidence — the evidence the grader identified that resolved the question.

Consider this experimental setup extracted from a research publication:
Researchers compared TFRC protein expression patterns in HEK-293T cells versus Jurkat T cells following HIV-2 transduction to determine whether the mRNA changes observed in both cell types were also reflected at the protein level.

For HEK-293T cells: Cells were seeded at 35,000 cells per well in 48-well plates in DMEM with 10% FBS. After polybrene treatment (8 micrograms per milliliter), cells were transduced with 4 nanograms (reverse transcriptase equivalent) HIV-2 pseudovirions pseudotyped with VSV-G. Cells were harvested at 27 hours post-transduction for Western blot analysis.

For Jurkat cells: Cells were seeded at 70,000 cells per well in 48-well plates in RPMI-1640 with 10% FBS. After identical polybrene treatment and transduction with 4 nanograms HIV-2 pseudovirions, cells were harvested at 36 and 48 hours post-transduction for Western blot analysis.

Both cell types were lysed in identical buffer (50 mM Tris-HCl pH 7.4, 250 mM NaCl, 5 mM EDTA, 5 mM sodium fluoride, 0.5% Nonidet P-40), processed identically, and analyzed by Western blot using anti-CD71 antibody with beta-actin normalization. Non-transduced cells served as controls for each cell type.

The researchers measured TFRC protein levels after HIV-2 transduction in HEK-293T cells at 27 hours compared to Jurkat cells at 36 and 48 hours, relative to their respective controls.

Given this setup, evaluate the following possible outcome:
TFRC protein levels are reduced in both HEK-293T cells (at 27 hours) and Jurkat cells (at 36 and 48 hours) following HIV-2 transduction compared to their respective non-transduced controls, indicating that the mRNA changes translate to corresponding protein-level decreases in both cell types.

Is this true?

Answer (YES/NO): NO